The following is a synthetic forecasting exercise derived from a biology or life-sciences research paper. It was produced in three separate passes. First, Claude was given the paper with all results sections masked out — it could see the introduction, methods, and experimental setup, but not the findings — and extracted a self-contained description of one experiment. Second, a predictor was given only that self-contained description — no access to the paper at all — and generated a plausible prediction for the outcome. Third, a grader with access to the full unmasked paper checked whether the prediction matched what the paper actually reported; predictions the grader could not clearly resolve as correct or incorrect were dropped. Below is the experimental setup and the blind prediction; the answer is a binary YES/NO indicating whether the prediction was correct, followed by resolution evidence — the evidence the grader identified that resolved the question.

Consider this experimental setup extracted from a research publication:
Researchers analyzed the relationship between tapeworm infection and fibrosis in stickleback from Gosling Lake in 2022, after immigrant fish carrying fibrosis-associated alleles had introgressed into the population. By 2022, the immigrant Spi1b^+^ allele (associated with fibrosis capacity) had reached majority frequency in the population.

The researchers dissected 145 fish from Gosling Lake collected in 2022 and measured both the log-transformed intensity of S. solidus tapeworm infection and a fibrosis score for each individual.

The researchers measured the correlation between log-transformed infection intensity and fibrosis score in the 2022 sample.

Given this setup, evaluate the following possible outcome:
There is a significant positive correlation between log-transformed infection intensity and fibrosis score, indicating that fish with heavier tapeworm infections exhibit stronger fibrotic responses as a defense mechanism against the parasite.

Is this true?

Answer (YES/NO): YES